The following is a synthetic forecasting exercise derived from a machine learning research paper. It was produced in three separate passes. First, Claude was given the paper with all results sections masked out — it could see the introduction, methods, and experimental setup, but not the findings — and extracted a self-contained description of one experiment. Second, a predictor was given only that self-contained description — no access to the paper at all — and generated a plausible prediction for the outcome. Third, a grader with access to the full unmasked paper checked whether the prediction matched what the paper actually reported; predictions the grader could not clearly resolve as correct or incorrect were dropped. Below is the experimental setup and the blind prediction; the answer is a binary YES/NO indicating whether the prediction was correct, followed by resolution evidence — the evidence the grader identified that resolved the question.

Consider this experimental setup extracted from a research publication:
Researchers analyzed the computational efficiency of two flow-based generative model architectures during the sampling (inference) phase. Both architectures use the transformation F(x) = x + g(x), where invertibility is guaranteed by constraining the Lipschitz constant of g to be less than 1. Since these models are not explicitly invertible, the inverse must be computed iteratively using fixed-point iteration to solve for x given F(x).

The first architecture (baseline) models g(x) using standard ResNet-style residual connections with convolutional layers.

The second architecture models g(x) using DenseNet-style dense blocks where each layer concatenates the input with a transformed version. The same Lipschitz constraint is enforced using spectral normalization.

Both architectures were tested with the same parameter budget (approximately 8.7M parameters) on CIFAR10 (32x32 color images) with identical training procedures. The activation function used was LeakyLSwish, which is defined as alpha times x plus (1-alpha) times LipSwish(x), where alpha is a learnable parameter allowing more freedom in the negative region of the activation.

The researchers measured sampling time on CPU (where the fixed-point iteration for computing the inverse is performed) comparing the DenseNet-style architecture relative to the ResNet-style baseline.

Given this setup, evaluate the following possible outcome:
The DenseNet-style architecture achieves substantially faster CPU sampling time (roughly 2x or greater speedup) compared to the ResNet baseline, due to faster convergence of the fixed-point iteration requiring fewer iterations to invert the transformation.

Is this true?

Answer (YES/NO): YES